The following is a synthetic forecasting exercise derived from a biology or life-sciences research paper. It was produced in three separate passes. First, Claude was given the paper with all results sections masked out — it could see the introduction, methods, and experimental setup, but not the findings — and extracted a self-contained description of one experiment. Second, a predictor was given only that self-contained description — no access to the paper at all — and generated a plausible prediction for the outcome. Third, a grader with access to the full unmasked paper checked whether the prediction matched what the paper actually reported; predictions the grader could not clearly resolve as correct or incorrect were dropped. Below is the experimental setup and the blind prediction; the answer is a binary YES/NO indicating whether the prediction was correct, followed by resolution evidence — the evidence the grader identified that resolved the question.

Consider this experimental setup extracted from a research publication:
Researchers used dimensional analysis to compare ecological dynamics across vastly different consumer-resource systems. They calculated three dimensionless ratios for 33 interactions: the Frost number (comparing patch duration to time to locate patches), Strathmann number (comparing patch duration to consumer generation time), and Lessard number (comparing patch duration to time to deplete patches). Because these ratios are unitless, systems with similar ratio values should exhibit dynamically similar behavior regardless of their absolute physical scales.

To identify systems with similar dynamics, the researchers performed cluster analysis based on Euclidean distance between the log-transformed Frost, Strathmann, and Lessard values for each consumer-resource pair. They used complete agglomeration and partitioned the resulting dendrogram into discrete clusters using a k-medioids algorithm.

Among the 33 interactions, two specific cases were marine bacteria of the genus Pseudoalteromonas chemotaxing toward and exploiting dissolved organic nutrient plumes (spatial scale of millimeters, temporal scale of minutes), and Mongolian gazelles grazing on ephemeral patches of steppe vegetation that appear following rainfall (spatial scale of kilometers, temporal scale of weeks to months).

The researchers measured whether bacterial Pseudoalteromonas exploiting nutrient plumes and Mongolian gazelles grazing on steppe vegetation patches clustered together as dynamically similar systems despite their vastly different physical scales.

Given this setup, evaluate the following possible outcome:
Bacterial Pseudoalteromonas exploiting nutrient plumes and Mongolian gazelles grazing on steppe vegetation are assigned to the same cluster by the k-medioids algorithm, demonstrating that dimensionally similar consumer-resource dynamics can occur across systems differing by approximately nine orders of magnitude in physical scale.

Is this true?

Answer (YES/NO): YES